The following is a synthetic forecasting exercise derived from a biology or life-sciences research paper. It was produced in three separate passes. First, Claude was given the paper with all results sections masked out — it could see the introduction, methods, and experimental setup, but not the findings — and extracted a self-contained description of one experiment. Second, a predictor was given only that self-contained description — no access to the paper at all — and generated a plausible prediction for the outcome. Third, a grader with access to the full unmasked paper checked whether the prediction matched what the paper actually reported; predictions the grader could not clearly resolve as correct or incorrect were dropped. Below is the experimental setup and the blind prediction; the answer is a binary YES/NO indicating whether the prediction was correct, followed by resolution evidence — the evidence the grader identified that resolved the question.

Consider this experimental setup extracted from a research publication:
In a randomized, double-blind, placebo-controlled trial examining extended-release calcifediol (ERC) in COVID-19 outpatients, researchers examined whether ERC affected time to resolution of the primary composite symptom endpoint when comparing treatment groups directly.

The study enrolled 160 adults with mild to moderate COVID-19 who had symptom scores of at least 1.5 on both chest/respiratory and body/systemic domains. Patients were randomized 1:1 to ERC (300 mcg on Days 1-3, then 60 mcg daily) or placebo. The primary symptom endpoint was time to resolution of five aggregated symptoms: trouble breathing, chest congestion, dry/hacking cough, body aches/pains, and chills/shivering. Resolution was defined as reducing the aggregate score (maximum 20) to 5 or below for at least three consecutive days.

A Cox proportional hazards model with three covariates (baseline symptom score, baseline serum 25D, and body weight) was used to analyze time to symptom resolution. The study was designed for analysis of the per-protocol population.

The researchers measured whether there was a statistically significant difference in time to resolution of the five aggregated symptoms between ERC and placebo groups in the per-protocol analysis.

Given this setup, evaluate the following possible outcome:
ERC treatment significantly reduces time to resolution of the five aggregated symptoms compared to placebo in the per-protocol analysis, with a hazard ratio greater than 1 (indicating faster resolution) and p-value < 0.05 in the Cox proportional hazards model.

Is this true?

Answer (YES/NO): NO